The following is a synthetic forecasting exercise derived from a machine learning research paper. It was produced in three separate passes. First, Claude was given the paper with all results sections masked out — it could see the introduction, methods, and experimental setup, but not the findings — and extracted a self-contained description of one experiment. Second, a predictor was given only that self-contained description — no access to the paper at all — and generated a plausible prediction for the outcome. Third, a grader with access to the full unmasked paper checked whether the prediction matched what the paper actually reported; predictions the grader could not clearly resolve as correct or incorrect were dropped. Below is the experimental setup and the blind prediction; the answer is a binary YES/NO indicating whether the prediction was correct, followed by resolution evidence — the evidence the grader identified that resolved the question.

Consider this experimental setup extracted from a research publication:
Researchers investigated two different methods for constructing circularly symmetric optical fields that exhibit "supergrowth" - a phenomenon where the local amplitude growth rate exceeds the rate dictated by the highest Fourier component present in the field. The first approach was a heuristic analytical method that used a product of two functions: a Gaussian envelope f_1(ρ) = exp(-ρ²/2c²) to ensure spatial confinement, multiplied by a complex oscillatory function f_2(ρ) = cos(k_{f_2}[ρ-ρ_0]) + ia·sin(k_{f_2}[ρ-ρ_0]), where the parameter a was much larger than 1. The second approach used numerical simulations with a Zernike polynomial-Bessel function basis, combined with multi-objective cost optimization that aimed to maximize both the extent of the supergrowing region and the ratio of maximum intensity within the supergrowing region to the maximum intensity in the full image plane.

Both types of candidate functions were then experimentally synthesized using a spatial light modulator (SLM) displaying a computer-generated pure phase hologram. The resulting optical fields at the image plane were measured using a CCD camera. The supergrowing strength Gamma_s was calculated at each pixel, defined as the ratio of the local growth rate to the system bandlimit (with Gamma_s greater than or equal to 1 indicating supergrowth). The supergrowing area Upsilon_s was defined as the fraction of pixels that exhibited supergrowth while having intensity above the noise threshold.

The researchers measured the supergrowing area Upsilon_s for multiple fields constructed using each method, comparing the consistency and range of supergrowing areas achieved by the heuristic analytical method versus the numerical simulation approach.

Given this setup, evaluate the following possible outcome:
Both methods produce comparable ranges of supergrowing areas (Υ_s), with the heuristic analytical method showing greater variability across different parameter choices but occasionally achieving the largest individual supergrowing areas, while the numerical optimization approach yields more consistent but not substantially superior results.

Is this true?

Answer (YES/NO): NO